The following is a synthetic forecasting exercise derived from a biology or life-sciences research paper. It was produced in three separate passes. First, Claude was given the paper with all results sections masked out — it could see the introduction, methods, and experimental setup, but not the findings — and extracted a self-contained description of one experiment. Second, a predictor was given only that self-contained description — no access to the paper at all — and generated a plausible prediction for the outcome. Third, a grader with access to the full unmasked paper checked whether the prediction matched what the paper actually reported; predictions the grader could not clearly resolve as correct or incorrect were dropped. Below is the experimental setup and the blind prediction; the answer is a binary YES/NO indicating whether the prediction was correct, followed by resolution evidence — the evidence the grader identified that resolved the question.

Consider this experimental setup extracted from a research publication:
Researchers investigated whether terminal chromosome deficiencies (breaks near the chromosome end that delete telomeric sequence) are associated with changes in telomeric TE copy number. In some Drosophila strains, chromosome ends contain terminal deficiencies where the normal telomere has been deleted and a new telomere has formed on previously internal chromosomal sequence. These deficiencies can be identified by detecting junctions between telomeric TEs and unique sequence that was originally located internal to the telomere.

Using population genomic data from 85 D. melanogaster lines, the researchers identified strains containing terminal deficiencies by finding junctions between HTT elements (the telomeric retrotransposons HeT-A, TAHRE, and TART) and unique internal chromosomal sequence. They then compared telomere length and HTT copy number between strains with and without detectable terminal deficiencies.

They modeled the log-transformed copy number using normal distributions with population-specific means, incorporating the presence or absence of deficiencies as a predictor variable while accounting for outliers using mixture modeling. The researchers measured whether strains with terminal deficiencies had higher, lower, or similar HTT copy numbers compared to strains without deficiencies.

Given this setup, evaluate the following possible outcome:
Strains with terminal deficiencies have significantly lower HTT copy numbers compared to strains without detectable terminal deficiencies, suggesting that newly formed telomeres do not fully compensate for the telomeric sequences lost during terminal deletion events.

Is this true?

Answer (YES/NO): NO